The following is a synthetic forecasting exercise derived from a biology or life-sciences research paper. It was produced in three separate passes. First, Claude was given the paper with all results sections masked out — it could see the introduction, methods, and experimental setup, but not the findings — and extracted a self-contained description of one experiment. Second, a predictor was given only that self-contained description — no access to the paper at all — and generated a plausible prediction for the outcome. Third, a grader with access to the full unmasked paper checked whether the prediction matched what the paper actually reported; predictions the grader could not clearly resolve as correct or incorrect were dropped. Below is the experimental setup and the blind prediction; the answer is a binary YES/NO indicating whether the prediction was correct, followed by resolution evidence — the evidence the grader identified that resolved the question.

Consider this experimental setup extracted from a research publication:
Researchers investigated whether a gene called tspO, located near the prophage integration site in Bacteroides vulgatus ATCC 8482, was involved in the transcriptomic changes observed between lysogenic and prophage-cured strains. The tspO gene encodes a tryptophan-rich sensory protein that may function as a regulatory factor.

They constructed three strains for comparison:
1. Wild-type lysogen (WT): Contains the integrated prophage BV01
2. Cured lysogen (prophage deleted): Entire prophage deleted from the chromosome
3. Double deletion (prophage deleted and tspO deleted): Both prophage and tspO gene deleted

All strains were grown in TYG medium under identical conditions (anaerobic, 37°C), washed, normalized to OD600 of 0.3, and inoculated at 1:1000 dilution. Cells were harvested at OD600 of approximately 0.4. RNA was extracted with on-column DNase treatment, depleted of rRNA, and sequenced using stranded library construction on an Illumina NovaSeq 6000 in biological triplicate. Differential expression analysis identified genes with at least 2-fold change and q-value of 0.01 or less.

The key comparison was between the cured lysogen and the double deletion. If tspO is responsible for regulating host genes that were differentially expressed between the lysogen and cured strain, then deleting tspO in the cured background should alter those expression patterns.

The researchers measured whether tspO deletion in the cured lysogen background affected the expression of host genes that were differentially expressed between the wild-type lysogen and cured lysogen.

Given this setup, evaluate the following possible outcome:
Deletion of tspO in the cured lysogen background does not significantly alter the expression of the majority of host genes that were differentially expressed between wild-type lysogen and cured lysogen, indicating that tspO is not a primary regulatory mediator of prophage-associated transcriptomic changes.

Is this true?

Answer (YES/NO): NO